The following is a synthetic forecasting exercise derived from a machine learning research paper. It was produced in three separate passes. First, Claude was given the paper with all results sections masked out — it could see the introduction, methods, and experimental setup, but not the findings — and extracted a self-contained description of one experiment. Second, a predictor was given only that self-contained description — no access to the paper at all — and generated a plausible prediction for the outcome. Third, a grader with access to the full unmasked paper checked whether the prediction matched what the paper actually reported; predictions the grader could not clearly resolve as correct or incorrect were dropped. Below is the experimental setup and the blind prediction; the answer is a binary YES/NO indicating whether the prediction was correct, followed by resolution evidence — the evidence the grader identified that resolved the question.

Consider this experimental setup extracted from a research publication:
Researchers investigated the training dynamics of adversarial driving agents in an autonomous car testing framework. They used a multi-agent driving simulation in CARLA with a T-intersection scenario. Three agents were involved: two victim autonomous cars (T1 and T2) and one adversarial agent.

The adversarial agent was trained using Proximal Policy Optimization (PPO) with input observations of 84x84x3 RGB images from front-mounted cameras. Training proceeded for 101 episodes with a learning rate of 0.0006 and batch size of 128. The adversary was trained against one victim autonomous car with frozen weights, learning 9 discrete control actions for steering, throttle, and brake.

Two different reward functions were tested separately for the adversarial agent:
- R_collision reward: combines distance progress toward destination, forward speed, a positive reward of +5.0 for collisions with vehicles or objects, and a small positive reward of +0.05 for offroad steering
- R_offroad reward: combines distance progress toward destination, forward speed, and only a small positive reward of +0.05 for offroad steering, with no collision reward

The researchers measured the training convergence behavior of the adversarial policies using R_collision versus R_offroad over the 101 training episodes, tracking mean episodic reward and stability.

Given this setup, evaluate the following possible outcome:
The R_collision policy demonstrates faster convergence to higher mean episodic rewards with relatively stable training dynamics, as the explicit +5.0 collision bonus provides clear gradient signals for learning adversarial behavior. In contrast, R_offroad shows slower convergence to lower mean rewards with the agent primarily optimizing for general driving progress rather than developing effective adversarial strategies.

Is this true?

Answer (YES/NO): NO